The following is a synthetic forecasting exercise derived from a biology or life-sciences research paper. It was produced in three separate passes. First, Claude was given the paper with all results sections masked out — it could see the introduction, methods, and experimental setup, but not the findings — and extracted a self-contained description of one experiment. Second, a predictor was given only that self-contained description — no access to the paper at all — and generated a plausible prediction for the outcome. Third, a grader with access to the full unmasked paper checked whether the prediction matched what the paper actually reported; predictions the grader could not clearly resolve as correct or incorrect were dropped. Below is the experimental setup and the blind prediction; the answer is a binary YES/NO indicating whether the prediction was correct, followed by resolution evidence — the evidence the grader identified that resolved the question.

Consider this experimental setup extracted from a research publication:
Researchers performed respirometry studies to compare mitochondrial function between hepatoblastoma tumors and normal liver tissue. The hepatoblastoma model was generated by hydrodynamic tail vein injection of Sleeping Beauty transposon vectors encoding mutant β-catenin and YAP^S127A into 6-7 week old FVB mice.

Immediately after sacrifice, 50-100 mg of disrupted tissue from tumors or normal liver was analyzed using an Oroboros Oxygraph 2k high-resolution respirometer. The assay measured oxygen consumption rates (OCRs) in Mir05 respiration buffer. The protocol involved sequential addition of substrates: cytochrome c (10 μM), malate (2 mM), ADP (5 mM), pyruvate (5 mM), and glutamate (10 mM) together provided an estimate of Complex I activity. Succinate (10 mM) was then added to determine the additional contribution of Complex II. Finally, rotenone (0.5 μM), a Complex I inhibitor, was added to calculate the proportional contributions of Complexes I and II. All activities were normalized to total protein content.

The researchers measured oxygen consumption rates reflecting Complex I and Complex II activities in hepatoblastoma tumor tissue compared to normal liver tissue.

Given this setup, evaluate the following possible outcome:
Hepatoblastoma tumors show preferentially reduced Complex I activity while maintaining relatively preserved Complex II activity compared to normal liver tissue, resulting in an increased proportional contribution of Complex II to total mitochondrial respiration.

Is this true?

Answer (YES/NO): NO